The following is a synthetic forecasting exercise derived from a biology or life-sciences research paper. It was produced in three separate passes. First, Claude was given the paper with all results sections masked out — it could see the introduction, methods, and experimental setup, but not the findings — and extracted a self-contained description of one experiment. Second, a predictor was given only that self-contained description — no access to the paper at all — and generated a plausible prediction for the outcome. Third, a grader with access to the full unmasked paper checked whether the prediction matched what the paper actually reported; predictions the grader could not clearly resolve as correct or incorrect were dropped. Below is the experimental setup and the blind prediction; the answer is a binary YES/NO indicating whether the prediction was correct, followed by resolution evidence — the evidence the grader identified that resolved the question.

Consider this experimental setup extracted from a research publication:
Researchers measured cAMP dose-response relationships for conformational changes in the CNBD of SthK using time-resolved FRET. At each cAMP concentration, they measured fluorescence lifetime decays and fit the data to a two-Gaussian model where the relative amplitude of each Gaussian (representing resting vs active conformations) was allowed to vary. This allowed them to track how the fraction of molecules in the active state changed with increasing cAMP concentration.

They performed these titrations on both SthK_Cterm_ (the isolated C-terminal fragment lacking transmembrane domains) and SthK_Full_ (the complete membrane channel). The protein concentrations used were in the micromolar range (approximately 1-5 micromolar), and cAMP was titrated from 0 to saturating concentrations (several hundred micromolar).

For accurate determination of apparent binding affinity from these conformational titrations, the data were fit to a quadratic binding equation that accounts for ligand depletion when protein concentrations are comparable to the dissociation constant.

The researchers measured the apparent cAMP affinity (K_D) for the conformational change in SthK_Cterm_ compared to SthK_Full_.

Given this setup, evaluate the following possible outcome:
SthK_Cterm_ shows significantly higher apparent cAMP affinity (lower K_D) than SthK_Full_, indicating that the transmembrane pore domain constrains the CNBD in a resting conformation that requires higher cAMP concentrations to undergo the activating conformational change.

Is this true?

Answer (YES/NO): NO